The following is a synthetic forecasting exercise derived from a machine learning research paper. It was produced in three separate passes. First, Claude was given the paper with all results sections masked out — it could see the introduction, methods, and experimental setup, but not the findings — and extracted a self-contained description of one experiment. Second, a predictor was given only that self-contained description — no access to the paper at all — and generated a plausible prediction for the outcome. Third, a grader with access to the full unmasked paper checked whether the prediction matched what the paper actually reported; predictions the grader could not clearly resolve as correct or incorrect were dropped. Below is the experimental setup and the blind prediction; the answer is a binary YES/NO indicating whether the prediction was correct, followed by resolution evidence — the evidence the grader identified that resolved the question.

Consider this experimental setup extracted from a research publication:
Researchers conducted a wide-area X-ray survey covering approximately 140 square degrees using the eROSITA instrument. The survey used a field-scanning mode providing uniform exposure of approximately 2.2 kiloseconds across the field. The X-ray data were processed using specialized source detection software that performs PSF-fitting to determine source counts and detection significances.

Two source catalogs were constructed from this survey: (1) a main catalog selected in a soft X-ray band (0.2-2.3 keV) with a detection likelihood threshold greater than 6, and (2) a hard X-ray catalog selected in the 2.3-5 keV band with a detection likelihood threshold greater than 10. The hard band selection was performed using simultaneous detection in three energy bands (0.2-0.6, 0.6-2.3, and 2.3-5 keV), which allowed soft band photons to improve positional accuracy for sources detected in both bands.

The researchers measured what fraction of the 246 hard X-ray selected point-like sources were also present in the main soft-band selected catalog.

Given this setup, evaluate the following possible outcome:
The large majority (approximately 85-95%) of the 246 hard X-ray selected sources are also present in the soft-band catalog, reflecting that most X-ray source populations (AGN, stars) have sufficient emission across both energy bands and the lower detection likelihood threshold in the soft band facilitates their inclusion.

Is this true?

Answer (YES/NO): YES